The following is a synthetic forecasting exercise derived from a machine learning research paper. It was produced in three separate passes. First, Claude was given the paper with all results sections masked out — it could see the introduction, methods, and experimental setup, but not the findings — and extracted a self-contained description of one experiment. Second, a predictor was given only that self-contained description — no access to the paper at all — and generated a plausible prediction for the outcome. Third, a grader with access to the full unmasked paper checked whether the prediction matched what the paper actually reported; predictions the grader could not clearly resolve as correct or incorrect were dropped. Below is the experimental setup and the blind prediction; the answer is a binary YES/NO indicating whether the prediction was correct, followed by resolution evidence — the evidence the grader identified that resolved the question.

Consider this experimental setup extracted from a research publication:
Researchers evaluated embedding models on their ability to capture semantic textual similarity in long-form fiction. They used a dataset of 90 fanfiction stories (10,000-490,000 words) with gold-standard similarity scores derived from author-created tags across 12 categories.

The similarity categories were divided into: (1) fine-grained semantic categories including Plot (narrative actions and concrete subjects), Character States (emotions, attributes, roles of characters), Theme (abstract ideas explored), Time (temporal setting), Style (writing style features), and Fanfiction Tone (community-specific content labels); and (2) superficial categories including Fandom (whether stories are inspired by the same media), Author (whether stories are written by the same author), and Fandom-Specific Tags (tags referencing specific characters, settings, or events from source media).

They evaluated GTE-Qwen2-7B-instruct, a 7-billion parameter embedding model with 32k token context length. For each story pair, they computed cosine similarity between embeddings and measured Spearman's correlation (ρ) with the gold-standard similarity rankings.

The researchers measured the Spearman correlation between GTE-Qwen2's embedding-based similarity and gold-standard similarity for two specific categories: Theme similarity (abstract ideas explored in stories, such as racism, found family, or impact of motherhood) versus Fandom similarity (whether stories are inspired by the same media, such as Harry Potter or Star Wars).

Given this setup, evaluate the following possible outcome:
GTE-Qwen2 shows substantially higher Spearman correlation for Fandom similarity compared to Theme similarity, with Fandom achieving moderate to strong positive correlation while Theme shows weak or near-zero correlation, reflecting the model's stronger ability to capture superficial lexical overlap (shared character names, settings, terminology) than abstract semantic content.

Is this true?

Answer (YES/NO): YES